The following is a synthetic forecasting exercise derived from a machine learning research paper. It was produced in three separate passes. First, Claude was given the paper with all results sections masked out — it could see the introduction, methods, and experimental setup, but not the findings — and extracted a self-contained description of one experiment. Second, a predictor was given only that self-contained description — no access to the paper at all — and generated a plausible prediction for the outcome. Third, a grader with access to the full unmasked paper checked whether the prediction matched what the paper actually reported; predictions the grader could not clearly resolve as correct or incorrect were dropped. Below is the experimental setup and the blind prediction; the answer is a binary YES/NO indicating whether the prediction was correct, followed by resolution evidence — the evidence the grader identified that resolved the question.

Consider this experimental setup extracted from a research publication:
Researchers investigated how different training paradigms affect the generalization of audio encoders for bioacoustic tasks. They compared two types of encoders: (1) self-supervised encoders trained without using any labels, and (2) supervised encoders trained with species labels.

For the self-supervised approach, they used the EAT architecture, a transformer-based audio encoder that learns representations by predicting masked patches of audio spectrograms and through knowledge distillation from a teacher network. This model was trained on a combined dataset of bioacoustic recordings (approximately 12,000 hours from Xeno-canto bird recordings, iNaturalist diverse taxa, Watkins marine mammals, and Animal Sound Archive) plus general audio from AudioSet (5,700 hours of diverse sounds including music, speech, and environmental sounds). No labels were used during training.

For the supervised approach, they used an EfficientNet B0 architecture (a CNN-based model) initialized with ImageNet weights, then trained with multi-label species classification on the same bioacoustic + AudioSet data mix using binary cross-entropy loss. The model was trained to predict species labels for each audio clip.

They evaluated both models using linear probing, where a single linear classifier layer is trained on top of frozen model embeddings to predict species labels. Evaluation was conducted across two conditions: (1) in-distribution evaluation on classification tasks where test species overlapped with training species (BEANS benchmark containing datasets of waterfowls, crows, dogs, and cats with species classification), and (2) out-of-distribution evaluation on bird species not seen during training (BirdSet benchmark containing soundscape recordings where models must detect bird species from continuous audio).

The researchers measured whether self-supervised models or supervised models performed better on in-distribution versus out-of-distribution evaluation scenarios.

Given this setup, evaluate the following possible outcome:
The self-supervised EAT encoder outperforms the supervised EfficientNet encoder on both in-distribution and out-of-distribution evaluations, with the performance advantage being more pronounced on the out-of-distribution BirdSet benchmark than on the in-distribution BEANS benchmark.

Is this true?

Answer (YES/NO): NO